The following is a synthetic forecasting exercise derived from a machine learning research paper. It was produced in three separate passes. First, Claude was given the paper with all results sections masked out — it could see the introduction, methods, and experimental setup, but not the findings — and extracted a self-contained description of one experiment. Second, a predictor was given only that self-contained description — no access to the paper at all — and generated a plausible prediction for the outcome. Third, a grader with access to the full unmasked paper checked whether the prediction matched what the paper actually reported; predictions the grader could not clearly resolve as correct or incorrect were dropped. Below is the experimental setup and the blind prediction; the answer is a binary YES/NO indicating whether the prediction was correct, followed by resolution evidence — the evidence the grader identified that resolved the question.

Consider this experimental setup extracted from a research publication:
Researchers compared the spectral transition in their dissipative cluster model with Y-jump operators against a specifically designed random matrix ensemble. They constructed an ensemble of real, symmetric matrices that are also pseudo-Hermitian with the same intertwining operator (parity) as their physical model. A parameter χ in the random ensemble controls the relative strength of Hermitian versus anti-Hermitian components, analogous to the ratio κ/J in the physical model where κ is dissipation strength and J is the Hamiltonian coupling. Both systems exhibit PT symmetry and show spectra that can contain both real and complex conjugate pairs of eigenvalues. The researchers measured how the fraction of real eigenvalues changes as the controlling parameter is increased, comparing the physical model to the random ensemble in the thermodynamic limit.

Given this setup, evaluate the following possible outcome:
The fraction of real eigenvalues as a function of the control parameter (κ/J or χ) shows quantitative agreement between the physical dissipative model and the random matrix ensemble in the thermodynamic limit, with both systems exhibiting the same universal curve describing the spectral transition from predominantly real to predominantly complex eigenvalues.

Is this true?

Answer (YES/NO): NO